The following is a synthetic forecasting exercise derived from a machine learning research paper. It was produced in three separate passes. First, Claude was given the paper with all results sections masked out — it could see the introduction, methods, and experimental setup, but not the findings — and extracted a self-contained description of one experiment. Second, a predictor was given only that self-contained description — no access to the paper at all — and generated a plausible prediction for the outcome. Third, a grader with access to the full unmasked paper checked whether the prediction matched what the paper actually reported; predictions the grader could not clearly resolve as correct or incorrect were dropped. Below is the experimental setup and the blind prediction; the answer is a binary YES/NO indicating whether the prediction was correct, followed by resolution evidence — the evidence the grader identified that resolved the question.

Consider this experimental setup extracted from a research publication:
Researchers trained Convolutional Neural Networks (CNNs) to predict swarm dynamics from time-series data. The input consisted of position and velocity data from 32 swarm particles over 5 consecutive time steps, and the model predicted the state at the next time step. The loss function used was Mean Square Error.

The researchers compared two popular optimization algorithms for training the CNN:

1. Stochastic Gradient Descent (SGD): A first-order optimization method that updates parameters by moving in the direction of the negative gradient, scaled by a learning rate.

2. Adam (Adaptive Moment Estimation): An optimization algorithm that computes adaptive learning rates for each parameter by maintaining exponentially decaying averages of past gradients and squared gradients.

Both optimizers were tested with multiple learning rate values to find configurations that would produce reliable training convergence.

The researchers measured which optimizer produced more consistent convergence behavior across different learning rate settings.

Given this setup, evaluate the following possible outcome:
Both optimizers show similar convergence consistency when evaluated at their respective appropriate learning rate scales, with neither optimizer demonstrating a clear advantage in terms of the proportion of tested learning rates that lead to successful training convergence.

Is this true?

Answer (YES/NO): NO